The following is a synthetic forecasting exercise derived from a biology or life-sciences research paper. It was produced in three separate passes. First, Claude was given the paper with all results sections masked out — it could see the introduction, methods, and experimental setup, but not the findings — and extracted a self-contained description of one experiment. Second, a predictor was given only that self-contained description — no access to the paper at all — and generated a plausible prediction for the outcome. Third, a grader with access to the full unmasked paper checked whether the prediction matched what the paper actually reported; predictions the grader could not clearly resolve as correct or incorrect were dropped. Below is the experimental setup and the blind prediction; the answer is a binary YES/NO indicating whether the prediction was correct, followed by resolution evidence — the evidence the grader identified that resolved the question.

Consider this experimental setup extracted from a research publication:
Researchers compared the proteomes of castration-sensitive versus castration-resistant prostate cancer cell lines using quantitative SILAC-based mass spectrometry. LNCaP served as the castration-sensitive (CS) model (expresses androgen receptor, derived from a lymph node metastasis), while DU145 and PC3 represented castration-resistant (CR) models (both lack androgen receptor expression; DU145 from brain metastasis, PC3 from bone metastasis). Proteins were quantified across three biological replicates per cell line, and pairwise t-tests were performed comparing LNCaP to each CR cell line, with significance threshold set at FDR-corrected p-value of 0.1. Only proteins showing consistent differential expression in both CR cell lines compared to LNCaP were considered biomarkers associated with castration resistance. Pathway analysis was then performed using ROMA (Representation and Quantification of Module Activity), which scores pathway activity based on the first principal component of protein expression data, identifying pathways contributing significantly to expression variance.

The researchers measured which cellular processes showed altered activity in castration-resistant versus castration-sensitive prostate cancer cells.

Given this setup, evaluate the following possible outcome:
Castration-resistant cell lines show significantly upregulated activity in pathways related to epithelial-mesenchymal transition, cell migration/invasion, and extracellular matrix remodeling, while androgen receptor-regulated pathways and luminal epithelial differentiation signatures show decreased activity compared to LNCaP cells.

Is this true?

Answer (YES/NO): NO